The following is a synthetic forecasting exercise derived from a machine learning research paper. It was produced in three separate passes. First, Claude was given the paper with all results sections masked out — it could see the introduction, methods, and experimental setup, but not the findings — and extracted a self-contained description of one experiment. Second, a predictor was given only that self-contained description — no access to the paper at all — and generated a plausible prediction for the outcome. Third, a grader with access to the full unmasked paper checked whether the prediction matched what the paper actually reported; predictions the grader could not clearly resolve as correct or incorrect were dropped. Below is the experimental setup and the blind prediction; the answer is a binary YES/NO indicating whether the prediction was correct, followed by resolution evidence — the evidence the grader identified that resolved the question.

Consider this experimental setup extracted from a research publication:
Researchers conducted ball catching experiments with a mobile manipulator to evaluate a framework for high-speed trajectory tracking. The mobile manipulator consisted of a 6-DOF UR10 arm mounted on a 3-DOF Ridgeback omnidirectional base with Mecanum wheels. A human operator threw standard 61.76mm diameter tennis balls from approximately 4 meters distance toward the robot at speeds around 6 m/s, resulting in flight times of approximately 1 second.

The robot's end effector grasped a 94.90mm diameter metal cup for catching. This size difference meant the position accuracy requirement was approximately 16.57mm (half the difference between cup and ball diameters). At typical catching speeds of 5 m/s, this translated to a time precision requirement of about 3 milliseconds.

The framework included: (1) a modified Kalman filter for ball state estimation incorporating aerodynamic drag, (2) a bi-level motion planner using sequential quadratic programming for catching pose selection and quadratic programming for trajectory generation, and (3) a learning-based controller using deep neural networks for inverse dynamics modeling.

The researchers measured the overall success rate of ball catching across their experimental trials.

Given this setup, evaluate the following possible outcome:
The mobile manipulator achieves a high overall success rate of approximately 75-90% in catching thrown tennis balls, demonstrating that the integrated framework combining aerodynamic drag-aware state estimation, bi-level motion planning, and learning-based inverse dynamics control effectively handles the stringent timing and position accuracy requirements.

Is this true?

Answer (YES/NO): YES